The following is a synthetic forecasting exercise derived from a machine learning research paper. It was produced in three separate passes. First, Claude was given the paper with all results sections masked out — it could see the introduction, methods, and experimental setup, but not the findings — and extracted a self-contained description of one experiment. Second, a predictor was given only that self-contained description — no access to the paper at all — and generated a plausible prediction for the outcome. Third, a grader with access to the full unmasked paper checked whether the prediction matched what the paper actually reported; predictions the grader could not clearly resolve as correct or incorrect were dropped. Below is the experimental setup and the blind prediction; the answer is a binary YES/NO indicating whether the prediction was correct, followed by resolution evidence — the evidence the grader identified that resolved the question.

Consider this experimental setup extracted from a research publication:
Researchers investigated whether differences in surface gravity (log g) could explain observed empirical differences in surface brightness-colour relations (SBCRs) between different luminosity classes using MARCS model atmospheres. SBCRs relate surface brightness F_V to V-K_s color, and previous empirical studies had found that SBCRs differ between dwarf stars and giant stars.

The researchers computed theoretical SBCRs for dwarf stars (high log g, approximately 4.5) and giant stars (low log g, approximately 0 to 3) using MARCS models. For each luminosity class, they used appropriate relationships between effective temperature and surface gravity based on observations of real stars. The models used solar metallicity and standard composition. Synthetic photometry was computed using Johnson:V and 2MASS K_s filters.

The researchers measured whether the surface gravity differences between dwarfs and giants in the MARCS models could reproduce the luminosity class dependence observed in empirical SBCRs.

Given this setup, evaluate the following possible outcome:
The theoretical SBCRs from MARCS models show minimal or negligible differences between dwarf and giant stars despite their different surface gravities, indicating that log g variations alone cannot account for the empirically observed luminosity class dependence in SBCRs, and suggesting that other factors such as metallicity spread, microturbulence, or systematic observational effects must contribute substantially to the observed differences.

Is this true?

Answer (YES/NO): NO